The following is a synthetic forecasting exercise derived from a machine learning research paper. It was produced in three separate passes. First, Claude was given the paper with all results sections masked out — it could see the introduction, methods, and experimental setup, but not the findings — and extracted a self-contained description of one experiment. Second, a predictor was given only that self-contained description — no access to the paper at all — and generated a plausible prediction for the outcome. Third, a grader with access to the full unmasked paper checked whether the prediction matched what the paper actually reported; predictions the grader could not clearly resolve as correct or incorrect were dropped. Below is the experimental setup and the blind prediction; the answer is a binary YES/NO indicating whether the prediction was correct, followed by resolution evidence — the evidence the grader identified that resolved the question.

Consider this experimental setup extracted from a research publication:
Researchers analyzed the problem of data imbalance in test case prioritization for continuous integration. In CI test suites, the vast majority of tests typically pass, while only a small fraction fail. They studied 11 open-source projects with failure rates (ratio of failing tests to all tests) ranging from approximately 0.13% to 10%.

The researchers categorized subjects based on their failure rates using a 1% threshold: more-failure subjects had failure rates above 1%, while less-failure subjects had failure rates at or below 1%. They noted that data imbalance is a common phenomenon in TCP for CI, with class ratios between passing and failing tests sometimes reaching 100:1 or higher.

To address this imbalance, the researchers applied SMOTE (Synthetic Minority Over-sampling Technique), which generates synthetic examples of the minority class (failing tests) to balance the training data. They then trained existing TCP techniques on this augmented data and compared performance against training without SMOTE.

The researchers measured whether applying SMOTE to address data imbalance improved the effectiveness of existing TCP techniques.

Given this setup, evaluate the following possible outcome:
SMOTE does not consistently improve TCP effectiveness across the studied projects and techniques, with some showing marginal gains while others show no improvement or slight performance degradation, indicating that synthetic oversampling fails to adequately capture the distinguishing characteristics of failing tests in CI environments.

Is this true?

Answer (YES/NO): NO